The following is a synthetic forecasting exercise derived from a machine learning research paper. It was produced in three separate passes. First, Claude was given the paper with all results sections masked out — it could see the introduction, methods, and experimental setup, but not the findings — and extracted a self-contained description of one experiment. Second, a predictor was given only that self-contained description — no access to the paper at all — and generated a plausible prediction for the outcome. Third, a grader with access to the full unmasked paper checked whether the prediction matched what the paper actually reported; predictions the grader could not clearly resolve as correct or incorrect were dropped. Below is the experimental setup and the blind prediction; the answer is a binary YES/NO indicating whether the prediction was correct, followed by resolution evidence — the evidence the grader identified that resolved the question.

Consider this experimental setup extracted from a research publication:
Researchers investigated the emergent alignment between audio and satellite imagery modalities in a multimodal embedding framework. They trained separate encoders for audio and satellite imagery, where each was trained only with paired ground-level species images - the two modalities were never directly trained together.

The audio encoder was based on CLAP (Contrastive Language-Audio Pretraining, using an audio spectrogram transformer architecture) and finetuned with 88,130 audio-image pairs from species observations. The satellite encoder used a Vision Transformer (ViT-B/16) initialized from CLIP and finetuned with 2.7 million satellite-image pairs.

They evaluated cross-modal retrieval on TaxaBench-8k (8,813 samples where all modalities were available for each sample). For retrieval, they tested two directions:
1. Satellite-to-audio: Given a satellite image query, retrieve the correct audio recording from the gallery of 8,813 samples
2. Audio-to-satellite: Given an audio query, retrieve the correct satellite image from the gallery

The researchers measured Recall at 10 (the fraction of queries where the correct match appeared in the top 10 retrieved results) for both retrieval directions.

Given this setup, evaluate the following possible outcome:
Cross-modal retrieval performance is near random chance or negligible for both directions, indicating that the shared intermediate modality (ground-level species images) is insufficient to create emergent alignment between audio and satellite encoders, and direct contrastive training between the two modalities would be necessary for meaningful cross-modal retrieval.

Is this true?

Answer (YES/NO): NO